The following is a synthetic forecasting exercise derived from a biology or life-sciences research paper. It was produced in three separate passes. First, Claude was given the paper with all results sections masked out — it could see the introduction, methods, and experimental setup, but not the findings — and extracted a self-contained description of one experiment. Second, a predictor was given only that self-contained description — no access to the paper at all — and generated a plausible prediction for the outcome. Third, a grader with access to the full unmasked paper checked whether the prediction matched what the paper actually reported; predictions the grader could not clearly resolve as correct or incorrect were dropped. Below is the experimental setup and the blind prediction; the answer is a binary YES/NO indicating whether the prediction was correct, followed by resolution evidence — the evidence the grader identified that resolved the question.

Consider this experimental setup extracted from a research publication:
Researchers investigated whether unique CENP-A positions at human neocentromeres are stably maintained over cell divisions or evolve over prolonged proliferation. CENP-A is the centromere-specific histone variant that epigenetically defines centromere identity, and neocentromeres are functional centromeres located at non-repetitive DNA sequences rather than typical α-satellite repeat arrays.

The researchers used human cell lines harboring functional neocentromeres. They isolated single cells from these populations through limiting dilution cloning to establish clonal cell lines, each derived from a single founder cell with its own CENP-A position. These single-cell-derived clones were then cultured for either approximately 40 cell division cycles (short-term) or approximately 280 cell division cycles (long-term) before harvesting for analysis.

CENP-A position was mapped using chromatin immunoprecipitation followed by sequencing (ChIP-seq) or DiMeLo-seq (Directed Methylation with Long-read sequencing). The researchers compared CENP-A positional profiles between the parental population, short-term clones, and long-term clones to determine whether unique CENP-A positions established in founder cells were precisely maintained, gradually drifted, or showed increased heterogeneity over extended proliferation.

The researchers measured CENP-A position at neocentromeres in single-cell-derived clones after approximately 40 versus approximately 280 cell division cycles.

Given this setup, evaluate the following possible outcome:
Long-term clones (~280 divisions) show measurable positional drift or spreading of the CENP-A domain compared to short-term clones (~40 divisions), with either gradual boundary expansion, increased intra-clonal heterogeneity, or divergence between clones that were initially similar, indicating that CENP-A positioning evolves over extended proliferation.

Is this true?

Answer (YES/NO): YES